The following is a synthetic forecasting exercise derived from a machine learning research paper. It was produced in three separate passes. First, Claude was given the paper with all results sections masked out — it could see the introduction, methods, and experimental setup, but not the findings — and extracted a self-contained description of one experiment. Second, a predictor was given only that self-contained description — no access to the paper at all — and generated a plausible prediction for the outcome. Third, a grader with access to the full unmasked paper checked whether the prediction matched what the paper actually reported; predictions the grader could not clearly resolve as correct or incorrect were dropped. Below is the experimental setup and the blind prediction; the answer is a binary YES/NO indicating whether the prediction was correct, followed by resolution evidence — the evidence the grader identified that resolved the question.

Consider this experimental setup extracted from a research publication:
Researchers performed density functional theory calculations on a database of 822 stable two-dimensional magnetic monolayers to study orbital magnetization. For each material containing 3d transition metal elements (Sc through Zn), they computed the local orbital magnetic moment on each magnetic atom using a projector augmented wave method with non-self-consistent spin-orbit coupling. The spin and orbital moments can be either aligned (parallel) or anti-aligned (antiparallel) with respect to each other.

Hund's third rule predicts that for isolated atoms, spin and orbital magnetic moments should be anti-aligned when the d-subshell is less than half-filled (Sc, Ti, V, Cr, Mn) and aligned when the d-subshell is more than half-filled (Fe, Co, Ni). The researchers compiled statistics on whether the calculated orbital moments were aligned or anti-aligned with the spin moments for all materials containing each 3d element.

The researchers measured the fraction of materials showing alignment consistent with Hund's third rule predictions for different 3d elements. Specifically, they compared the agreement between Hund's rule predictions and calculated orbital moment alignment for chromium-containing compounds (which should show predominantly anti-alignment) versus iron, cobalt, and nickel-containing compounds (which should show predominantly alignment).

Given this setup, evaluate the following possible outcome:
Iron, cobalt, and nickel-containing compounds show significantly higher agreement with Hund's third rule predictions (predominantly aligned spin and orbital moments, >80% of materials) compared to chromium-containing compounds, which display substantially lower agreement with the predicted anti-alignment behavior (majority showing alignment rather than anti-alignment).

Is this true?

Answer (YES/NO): NO